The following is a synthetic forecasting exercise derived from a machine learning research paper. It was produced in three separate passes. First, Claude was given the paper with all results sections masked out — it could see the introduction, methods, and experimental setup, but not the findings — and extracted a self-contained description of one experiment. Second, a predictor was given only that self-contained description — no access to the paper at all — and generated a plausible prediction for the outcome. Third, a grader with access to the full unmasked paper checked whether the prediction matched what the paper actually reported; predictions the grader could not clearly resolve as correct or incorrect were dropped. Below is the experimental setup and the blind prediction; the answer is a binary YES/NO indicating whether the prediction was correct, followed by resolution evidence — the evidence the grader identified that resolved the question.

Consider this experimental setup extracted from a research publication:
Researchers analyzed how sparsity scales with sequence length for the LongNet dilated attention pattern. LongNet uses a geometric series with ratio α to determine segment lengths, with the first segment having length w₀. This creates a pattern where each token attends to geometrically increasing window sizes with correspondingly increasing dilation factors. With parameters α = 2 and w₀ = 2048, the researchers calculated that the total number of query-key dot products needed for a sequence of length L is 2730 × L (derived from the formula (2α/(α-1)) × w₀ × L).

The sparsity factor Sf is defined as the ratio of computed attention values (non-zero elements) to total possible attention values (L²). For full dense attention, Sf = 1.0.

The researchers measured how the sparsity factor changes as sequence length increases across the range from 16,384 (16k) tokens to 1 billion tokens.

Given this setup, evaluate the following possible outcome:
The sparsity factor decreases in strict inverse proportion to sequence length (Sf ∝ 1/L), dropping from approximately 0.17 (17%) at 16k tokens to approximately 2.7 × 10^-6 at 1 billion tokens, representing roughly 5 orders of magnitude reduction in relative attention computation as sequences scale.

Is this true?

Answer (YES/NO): YES